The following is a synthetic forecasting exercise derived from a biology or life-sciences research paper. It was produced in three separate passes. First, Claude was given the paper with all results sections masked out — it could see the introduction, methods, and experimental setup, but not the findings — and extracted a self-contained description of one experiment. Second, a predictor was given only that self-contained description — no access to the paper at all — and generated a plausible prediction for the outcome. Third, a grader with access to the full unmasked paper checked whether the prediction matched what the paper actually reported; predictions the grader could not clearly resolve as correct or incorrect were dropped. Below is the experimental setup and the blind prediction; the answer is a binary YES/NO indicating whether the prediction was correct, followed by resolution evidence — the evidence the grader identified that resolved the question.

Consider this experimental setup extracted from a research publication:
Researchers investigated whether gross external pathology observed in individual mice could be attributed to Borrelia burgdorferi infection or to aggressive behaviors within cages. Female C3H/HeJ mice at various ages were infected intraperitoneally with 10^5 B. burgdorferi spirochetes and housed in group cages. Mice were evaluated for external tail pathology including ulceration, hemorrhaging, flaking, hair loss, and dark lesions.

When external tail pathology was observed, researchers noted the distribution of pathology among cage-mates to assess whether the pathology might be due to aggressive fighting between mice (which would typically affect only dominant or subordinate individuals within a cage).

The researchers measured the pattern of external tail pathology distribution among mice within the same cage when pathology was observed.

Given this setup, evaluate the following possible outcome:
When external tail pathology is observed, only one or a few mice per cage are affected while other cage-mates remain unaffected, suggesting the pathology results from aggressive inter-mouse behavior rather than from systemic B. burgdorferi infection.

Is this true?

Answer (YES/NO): NO